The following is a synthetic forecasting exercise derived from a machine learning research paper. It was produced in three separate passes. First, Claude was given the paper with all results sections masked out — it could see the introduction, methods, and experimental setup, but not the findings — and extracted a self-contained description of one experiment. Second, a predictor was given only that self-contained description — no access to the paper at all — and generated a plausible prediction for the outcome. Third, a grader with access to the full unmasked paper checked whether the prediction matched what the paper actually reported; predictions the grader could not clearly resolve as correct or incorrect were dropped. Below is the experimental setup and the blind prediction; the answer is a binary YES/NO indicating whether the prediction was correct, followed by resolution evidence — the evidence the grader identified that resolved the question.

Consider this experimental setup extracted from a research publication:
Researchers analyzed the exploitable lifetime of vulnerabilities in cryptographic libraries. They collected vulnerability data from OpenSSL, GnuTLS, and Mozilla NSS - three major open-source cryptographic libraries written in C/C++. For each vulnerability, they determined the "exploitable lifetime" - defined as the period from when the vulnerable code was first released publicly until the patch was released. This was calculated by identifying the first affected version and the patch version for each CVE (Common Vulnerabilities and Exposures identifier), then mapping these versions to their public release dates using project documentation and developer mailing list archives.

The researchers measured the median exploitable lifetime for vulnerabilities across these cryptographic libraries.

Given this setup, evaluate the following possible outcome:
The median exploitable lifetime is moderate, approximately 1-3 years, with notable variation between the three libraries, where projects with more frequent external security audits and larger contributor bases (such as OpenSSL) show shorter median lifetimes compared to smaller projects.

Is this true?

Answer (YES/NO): NO